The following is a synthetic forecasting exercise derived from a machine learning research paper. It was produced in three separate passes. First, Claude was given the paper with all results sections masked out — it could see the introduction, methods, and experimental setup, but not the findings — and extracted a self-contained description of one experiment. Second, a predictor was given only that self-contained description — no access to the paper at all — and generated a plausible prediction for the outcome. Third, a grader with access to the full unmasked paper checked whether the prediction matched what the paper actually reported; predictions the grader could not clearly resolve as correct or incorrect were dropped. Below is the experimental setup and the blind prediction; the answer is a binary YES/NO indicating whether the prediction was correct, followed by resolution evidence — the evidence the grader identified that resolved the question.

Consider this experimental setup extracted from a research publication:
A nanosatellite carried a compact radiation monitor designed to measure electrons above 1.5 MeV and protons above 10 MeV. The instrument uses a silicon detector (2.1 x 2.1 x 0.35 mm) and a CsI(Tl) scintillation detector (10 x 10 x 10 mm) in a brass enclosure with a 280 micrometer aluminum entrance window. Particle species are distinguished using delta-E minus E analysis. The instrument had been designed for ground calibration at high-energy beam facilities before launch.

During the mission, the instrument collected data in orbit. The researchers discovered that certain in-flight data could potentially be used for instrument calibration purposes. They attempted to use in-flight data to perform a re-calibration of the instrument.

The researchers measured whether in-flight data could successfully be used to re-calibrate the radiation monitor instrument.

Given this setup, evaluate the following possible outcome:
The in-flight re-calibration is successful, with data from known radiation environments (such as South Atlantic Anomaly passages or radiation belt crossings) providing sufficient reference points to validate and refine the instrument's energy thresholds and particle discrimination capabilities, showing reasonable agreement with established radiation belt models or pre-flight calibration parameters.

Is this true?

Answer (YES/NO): NO